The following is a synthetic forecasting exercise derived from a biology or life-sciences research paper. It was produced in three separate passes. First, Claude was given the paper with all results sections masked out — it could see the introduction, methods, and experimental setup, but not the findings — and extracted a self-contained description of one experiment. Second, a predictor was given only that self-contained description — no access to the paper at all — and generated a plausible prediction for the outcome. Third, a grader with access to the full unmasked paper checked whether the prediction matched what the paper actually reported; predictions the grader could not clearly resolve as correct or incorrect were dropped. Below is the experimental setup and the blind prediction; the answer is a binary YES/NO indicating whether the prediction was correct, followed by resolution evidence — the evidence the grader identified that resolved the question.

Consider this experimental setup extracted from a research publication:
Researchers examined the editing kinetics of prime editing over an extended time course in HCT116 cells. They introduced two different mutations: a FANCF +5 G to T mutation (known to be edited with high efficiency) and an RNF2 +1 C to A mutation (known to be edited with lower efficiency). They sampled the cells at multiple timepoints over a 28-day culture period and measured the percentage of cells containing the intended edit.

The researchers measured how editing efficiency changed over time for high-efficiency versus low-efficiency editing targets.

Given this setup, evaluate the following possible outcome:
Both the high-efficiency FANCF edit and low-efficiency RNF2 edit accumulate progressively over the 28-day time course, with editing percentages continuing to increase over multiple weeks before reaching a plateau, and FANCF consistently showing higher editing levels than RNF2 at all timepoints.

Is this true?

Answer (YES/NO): NO